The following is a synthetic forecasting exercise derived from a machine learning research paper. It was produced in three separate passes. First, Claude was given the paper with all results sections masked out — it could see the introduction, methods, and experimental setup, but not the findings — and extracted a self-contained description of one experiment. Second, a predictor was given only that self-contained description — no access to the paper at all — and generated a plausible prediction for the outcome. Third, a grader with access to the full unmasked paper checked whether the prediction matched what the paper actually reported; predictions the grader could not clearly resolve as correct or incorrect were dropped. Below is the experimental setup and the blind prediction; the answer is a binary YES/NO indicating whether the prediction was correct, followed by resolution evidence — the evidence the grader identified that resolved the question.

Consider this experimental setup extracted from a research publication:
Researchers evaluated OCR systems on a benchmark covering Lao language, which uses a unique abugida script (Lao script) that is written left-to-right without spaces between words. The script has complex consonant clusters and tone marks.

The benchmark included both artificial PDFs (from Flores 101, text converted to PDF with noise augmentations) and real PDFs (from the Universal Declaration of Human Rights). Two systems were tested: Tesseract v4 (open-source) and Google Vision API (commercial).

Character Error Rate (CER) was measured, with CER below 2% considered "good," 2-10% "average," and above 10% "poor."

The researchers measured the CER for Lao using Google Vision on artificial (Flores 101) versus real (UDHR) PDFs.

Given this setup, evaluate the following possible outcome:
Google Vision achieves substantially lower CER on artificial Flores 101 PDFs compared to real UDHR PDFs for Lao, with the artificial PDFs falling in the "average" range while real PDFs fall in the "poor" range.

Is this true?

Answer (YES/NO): YES